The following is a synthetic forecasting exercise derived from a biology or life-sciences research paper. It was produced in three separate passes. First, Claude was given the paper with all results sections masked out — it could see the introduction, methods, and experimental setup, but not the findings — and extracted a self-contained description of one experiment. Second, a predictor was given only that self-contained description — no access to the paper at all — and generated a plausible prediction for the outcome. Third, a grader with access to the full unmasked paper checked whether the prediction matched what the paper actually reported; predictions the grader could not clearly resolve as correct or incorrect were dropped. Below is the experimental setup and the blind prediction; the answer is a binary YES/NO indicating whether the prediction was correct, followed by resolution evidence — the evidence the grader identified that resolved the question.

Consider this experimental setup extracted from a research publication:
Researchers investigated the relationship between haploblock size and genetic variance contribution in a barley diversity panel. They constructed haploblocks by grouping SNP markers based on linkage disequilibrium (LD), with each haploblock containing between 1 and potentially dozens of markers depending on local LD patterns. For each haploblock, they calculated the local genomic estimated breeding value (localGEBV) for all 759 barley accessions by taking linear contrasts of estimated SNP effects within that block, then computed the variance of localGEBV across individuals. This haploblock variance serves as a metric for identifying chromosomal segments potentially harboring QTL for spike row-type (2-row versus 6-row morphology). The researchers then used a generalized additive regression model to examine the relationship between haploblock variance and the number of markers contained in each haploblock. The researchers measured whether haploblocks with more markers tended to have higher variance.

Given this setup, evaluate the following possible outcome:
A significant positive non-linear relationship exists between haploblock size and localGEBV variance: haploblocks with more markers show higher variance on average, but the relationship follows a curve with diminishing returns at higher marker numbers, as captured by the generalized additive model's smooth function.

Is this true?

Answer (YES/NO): NO